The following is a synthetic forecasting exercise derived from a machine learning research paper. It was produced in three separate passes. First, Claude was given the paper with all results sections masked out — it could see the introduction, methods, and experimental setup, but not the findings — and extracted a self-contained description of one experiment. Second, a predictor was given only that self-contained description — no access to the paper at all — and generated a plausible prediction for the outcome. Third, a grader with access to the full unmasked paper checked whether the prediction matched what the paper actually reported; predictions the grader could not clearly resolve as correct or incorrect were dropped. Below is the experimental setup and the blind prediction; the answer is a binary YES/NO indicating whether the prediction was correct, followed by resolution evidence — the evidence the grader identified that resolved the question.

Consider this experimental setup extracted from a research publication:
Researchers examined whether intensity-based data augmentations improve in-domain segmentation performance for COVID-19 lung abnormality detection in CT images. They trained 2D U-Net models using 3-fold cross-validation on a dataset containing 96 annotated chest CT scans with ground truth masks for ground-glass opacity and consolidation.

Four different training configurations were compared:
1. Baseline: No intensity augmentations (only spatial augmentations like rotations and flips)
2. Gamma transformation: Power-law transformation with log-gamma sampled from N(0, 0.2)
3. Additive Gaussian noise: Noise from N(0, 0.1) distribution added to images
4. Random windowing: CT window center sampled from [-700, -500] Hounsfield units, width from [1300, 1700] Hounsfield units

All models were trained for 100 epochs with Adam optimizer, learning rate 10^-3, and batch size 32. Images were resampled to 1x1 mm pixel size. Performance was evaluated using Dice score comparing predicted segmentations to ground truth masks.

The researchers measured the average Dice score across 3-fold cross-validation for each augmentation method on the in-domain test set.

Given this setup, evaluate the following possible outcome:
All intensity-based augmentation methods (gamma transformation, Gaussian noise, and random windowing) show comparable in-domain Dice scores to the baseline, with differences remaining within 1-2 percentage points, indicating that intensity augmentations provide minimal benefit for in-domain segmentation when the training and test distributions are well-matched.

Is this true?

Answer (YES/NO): NO